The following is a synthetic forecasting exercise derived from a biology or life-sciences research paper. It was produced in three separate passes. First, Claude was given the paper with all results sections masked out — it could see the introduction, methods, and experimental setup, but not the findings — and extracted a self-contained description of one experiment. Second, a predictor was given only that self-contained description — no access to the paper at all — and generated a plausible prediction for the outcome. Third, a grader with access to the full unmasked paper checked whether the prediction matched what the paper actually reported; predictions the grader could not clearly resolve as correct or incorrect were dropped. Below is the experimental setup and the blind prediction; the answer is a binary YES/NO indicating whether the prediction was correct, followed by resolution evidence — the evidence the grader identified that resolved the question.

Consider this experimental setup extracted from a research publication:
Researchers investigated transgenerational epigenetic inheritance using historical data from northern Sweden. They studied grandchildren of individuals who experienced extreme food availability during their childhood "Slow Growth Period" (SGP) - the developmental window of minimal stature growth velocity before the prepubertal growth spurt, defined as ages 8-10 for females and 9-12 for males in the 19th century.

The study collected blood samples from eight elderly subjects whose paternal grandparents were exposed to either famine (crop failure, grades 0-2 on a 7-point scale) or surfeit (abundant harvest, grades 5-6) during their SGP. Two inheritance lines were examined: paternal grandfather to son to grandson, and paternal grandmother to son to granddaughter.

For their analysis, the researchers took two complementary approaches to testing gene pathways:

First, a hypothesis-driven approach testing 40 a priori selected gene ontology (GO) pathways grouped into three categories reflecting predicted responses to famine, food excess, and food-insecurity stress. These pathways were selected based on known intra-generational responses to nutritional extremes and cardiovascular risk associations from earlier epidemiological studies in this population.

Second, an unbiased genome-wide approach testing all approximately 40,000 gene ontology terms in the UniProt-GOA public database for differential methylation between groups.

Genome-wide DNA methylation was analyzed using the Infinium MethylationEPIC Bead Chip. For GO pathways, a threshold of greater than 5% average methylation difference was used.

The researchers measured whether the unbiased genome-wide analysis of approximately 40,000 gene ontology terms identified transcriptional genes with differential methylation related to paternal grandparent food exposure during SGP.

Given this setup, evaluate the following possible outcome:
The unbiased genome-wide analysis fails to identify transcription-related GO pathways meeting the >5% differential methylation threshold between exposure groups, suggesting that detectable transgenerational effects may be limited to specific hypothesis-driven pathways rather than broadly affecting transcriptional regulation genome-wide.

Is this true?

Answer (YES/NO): NO